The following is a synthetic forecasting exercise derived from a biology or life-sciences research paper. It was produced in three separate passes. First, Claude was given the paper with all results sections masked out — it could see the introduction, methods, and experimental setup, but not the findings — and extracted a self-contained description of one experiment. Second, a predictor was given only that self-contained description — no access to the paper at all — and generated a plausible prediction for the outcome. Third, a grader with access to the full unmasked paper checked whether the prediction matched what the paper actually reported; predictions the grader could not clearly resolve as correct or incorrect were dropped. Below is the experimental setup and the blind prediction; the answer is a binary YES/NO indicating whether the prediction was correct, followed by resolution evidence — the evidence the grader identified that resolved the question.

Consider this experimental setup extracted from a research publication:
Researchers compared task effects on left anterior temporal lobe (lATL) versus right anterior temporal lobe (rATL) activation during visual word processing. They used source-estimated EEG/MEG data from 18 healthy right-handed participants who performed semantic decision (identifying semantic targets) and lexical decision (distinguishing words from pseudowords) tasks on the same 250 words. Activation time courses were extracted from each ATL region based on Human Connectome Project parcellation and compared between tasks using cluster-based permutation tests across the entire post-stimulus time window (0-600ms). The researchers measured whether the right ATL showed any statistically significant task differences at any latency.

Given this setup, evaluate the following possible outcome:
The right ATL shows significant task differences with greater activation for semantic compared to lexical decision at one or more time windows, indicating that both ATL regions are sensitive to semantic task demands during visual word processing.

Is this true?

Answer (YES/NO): NO